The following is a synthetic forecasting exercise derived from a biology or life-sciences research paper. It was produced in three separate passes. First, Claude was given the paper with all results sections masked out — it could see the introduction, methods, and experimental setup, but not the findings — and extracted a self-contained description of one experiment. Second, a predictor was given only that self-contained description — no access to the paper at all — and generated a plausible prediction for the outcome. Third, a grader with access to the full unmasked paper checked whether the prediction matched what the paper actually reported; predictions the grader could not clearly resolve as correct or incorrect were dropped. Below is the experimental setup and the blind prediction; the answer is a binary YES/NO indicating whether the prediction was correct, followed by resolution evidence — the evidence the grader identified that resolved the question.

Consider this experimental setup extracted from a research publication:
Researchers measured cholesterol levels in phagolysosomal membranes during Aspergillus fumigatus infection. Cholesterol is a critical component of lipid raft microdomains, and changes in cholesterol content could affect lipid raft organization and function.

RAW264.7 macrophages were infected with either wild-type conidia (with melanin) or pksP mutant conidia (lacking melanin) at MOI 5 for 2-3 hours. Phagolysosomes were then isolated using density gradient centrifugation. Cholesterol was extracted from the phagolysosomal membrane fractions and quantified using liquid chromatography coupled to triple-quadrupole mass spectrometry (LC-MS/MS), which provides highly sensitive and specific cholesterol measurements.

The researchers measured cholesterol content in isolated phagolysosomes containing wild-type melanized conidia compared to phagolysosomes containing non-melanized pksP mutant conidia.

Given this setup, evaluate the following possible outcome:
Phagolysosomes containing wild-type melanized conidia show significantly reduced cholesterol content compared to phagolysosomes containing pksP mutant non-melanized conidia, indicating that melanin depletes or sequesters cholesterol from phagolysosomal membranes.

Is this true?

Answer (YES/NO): YES